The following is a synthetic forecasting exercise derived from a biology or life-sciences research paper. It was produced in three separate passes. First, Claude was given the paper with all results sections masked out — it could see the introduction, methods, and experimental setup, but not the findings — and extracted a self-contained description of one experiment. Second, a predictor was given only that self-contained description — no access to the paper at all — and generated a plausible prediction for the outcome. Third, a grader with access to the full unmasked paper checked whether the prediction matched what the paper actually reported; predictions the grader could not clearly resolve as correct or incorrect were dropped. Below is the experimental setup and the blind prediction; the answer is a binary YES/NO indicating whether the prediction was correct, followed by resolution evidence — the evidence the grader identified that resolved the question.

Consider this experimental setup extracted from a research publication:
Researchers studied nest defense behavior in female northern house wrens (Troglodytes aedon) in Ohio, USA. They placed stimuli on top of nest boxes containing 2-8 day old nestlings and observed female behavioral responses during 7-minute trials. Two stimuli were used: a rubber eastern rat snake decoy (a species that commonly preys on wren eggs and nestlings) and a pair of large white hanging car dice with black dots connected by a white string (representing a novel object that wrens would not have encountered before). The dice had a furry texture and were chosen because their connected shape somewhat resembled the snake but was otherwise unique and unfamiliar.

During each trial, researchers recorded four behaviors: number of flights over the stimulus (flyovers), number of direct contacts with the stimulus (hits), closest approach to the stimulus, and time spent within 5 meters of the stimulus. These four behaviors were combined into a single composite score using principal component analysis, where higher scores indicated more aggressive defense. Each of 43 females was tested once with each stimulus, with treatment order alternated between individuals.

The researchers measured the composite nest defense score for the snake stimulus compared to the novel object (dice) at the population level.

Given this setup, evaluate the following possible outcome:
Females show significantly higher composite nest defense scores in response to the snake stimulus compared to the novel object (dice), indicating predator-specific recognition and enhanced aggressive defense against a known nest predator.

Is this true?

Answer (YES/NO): YES